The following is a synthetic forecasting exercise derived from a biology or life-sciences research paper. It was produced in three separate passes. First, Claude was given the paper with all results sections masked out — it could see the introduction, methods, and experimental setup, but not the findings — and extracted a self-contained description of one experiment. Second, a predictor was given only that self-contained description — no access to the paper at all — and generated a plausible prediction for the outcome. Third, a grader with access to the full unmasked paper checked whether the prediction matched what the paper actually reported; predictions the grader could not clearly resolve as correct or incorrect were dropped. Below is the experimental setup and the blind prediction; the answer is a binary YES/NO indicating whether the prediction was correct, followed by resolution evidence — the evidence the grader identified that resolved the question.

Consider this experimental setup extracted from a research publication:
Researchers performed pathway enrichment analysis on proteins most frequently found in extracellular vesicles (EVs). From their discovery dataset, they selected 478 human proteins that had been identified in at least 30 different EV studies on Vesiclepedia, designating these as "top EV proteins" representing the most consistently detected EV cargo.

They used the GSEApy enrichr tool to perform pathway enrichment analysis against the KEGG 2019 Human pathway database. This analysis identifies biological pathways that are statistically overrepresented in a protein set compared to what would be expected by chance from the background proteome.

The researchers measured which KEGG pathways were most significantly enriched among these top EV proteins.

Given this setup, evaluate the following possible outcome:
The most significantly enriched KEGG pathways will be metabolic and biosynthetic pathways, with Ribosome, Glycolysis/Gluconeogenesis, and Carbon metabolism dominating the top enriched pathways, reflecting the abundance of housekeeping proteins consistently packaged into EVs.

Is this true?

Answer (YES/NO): NO